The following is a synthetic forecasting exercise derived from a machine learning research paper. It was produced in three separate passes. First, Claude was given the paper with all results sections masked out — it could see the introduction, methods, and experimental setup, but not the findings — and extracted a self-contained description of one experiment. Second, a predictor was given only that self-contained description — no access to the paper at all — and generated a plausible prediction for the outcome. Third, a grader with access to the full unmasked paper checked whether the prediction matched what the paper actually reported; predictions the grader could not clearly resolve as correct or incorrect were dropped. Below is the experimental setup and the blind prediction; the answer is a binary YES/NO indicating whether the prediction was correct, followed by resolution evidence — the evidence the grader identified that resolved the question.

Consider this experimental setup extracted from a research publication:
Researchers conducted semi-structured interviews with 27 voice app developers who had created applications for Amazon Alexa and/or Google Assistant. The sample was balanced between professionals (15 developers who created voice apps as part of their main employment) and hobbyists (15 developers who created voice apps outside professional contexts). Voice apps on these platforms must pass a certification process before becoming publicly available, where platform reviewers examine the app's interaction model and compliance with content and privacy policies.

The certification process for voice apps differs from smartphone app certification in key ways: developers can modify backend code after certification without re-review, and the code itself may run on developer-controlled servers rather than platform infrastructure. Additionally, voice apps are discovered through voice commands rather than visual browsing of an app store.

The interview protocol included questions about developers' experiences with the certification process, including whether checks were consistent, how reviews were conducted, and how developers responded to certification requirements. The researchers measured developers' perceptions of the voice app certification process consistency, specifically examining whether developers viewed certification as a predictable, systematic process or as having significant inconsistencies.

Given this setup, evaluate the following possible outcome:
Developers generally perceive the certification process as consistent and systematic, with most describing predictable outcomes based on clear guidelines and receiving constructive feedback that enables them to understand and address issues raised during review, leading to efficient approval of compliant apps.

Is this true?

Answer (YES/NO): NO